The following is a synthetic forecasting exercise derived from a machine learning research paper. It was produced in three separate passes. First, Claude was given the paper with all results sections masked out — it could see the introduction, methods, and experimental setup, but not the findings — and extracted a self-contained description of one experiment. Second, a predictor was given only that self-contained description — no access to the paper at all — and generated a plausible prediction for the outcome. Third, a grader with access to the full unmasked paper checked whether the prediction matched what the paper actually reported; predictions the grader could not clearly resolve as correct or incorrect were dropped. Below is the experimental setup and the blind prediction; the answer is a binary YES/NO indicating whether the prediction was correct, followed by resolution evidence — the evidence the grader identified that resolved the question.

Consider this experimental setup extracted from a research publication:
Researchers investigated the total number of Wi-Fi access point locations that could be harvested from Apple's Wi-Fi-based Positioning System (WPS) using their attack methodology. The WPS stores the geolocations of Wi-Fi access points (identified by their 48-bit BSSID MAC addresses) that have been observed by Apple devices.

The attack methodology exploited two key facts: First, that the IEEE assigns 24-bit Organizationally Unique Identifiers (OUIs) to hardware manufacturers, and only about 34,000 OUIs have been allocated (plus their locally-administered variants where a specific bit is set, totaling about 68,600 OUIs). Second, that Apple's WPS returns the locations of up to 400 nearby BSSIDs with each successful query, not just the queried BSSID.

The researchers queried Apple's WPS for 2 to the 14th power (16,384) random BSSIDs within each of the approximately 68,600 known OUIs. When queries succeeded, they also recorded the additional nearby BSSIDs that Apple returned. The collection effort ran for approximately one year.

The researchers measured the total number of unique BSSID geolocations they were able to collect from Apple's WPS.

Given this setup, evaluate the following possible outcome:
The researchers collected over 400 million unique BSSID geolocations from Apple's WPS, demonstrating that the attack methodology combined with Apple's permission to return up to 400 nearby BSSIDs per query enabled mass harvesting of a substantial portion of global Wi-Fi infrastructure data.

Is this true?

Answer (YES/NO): YES